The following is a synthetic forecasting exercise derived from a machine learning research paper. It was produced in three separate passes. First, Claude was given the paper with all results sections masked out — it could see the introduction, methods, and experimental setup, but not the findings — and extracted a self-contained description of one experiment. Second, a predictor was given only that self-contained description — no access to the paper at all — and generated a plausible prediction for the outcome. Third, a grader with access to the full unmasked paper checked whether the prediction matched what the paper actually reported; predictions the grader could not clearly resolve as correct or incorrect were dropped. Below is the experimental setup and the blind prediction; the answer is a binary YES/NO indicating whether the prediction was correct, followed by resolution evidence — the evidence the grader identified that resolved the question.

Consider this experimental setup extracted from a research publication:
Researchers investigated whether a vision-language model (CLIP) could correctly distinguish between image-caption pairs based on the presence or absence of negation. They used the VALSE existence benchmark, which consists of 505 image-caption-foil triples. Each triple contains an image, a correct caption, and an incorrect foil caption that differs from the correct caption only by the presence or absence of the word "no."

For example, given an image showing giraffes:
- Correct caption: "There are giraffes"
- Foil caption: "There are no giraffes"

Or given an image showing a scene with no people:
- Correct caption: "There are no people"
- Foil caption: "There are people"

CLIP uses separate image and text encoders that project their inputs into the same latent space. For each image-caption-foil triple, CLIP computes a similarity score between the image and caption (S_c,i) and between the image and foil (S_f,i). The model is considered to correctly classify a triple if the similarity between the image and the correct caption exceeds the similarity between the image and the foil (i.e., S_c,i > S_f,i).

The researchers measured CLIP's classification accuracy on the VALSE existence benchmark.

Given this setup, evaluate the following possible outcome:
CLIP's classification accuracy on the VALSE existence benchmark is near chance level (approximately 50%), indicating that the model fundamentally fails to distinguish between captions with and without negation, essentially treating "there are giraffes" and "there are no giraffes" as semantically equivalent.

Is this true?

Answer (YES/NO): NO